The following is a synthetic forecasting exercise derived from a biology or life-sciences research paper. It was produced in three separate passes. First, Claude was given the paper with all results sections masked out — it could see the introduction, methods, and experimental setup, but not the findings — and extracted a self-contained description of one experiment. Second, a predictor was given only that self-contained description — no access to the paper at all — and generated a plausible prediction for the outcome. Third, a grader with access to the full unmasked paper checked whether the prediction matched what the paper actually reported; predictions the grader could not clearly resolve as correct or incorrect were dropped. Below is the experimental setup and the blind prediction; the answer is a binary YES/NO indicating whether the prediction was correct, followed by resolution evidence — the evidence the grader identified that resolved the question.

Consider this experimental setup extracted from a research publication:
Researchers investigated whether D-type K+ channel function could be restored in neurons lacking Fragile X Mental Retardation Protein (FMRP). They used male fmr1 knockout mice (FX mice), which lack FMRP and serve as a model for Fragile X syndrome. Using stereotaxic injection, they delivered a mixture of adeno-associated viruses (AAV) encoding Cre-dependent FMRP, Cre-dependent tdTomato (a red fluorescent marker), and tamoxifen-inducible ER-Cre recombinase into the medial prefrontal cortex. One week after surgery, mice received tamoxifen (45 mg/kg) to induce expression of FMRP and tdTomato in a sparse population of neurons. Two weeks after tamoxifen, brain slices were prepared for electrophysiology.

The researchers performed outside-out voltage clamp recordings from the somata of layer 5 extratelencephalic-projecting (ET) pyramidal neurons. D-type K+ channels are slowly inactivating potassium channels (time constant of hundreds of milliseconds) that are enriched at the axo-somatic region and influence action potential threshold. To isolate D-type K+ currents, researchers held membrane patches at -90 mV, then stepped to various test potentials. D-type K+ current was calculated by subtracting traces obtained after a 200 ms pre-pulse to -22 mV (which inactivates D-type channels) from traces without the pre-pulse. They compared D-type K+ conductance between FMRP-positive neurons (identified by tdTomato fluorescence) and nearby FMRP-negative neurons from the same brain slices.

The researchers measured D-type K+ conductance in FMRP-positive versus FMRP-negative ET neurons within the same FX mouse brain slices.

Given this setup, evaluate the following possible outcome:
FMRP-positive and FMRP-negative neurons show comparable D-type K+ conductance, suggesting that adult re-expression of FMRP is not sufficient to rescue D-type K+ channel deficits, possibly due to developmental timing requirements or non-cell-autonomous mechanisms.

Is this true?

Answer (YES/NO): NO